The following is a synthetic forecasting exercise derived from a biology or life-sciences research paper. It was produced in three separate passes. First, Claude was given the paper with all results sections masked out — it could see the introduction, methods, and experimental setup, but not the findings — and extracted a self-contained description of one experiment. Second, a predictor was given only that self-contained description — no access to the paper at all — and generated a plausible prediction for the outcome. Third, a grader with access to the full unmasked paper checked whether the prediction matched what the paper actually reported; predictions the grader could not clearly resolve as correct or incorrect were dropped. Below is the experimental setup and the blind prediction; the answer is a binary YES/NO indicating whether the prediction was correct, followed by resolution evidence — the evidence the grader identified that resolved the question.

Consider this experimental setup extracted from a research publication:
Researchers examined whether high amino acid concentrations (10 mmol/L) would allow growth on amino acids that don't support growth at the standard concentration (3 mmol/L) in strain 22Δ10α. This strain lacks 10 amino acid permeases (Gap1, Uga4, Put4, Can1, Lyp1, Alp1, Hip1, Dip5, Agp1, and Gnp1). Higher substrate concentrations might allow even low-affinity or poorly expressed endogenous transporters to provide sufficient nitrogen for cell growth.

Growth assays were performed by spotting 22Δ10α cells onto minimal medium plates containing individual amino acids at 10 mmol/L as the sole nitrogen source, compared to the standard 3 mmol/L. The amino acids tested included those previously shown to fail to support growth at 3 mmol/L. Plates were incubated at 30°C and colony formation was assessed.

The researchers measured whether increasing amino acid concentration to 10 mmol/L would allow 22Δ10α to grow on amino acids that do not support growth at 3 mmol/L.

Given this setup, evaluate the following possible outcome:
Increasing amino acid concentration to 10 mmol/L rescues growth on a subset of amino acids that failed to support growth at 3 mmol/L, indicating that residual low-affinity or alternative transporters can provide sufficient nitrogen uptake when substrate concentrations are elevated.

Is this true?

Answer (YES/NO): YES